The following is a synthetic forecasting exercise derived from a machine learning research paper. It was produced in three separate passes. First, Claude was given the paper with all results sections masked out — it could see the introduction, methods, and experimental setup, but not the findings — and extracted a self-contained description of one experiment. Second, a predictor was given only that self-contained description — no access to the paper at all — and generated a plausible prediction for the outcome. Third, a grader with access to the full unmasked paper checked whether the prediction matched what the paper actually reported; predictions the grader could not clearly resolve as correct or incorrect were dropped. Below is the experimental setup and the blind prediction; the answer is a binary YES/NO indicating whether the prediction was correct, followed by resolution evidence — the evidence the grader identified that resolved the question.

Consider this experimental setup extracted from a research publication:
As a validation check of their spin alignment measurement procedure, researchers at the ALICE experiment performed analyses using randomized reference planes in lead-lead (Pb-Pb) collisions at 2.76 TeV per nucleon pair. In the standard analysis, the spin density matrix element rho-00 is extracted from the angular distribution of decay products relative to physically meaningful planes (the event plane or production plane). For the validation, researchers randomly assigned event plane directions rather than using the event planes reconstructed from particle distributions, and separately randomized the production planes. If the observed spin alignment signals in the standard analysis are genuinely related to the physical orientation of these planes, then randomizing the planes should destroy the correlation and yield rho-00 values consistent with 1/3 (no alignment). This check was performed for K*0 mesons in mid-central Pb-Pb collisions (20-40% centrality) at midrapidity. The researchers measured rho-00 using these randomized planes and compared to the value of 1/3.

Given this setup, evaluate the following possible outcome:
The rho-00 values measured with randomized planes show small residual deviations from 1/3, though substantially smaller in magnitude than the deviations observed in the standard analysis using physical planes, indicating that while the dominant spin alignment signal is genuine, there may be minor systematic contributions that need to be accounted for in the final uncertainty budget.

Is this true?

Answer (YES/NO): NO